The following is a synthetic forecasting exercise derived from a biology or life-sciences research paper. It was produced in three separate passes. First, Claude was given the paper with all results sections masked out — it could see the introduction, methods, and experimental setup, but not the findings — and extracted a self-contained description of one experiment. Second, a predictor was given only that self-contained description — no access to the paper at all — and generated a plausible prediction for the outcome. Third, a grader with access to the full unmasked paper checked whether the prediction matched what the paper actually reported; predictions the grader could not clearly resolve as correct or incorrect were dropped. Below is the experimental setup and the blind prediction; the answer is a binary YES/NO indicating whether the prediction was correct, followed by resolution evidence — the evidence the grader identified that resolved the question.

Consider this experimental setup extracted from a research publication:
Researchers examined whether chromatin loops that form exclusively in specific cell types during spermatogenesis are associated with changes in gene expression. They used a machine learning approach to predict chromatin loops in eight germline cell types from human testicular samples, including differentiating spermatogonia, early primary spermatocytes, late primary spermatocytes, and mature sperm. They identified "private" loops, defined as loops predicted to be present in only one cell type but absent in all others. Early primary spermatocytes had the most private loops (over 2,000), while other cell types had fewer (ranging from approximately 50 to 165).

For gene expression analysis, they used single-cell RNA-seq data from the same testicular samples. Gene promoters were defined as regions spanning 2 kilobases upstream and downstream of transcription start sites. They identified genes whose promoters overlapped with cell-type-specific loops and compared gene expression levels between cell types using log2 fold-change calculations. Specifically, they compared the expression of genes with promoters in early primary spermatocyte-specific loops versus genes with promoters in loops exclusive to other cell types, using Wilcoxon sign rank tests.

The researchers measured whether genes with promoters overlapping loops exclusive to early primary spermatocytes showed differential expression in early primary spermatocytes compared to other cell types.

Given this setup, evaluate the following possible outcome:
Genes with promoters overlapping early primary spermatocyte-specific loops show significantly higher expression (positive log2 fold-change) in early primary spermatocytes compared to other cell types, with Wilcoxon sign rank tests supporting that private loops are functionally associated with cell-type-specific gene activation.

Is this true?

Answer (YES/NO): NO